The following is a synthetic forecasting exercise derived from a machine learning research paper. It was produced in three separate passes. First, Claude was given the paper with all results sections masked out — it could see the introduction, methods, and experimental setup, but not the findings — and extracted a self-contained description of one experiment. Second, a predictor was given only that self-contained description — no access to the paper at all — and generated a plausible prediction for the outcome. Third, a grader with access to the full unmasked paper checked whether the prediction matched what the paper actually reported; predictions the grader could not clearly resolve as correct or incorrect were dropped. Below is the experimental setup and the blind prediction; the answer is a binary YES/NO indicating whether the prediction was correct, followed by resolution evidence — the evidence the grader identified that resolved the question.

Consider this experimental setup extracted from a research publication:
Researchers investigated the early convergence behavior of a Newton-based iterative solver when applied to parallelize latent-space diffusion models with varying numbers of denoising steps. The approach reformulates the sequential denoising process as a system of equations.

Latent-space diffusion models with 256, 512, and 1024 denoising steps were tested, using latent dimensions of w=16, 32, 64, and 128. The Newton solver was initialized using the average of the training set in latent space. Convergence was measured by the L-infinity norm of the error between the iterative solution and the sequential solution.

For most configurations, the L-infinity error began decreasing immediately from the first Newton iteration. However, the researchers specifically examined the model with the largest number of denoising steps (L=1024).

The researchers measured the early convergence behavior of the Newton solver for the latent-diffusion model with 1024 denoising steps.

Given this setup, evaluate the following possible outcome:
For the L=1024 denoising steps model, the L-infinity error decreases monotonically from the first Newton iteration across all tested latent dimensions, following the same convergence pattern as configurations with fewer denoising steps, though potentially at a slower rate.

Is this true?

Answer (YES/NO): NO